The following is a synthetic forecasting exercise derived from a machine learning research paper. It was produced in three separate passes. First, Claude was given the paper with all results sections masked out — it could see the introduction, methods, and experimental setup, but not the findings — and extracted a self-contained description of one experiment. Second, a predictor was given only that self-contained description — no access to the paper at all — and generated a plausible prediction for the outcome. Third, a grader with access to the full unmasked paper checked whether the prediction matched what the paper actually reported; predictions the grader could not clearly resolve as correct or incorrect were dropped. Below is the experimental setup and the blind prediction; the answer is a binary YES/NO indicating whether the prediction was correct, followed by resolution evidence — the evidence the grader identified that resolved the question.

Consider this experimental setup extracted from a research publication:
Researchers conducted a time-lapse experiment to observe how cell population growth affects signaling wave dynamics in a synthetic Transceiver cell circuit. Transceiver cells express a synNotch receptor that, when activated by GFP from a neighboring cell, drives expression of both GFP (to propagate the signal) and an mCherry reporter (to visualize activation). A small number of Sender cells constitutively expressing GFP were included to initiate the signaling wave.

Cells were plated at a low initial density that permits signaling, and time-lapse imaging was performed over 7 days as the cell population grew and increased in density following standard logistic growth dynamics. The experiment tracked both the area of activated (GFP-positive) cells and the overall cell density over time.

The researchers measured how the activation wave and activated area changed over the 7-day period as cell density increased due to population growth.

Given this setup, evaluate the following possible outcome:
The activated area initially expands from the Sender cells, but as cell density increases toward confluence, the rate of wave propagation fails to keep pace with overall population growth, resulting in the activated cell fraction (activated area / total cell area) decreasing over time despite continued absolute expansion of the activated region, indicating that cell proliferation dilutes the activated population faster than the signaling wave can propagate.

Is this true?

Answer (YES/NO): NO